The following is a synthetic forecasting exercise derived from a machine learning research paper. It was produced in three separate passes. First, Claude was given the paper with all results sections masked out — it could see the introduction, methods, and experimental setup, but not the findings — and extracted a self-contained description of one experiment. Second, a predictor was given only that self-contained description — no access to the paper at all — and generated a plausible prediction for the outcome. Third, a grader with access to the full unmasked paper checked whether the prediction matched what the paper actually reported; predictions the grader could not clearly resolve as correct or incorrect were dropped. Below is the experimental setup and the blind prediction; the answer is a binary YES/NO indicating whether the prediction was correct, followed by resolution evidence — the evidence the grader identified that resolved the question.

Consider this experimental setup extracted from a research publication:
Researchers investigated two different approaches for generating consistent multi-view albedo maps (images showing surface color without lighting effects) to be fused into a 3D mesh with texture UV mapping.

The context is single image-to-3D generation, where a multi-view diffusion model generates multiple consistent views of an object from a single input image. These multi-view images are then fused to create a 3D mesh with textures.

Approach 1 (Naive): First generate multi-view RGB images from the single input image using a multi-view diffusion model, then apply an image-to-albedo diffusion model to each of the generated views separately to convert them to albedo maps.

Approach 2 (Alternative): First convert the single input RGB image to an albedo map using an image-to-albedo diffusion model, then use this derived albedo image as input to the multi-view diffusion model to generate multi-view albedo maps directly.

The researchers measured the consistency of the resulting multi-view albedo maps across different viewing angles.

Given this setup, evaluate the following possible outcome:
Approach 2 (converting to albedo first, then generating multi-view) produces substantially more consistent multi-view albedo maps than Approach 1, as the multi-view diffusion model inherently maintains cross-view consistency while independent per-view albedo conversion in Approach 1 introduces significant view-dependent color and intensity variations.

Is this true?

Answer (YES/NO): YES